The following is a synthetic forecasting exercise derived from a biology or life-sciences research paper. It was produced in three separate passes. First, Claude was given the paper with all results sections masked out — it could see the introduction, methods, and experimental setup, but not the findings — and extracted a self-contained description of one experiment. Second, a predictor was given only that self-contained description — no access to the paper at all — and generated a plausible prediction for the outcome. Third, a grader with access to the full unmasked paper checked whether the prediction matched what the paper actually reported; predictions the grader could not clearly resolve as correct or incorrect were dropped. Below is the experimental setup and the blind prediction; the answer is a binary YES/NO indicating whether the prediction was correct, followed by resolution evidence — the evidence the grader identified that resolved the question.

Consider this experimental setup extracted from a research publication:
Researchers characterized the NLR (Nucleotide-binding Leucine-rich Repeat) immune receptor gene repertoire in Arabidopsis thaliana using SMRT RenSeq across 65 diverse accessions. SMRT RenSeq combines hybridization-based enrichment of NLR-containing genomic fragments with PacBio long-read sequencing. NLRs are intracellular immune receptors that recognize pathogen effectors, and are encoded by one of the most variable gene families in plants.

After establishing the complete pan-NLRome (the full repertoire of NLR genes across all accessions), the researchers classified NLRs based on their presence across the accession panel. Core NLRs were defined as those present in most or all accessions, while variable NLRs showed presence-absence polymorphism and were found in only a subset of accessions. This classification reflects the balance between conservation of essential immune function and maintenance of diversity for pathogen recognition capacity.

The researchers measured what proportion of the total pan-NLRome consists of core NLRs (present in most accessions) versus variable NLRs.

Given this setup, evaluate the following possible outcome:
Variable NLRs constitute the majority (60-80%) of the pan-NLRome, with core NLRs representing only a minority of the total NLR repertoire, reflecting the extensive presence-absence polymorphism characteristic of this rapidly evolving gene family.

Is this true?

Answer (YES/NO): NO